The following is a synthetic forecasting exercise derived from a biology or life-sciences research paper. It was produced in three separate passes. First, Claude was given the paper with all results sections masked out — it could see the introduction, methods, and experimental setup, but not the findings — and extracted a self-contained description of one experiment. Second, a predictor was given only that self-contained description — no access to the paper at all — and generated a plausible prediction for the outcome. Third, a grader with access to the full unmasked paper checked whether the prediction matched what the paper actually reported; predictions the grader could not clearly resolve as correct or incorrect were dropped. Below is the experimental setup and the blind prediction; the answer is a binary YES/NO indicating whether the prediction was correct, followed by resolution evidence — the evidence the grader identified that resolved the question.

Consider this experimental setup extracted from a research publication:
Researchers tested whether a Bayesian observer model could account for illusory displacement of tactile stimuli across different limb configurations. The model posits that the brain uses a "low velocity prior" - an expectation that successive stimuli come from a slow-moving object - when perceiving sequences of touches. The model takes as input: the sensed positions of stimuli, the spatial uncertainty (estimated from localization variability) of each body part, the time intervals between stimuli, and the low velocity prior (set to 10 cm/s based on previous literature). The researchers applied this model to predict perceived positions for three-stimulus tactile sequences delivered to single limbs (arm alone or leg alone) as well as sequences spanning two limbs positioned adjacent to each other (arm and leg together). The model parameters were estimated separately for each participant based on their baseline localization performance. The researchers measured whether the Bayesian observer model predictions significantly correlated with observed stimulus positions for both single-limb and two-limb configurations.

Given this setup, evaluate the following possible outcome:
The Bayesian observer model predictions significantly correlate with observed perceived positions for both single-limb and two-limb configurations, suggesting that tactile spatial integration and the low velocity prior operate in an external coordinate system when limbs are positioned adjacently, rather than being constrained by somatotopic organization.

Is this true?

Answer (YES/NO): YES